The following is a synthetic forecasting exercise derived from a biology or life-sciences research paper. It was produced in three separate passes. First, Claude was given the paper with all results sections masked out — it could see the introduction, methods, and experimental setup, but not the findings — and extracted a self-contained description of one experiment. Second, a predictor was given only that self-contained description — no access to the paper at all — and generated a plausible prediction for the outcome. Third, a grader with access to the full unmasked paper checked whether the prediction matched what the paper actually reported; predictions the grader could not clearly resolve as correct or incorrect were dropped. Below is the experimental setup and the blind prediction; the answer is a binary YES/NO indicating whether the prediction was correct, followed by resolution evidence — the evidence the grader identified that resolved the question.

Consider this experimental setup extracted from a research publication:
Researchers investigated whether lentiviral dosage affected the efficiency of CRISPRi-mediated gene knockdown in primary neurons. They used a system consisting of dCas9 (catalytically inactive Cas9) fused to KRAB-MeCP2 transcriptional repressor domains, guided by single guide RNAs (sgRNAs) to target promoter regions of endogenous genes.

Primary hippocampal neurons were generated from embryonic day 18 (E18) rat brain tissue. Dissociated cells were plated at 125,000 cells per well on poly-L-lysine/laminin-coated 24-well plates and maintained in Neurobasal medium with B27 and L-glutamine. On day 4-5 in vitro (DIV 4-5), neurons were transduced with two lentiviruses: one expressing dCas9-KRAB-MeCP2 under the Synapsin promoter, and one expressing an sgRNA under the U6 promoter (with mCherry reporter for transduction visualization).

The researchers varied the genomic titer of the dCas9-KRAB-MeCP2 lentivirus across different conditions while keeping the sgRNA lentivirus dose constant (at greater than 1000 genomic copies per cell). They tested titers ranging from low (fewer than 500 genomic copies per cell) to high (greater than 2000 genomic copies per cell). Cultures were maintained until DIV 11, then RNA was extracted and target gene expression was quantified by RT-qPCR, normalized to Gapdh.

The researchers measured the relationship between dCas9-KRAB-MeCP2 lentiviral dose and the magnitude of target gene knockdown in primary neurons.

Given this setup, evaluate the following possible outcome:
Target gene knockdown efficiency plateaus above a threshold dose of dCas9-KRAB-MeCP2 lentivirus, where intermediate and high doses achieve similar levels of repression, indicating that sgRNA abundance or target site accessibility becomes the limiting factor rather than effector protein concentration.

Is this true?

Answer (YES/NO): YES